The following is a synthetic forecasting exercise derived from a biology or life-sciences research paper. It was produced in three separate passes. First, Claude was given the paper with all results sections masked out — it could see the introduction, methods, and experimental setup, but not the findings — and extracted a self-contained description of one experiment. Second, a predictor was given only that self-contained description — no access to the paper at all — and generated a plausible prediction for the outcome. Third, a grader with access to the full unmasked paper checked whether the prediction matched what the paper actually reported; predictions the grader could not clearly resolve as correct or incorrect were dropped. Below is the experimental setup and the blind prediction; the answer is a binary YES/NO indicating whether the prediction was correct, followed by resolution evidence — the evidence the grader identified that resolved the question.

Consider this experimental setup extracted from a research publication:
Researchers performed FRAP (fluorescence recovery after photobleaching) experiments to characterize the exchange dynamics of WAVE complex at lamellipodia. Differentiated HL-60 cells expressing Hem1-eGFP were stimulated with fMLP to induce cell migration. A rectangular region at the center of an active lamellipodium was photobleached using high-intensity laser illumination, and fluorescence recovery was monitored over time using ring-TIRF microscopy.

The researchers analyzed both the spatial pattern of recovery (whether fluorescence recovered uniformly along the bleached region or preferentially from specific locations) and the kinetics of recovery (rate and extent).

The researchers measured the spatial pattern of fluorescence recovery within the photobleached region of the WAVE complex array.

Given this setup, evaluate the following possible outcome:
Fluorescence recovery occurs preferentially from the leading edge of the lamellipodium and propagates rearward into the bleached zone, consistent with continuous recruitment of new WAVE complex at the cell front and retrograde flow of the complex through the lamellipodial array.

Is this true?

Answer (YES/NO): NO